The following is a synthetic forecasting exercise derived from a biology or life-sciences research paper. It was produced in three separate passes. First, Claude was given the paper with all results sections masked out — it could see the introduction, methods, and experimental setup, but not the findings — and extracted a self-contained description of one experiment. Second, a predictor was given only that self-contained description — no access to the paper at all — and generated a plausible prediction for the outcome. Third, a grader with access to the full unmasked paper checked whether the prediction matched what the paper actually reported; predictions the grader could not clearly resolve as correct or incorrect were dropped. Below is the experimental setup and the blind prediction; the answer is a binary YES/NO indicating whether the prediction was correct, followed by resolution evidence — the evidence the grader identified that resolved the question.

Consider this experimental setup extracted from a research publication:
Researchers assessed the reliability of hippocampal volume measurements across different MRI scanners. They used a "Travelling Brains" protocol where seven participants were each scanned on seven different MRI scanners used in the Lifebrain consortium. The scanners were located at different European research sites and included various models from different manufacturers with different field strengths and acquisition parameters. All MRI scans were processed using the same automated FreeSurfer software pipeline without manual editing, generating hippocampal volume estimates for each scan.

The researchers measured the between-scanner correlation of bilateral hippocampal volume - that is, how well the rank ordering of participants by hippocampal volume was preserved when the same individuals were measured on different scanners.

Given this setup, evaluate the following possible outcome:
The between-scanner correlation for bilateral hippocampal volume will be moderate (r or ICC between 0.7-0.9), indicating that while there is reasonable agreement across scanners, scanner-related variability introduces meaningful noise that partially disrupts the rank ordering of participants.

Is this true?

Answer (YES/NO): NO